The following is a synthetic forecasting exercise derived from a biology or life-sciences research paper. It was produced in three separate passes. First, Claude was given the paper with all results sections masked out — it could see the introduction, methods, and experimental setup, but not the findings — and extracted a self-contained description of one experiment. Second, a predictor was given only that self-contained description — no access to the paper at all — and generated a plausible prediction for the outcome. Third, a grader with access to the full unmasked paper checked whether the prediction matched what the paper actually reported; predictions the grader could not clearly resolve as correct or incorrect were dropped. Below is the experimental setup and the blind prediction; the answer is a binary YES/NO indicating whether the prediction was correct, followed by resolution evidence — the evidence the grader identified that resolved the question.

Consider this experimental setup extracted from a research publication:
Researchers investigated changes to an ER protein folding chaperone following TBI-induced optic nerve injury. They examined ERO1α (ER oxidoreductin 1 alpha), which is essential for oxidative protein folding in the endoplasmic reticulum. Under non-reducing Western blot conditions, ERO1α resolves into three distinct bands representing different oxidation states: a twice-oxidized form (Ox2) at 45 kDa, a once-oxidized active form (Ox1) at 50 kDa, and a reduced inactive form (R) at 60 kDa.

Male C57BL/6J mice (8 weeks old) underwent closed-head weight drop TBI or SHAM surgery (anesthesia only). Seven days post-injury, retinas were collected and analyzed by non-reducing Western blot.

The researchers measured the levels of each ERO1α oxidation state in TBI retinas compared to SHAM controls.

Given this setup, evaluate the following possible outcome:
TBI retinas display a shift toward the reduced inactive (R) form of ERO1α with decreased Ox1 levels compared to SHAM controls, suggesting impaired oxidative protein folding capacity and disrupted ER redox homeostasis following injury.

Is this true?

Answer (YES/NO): NO